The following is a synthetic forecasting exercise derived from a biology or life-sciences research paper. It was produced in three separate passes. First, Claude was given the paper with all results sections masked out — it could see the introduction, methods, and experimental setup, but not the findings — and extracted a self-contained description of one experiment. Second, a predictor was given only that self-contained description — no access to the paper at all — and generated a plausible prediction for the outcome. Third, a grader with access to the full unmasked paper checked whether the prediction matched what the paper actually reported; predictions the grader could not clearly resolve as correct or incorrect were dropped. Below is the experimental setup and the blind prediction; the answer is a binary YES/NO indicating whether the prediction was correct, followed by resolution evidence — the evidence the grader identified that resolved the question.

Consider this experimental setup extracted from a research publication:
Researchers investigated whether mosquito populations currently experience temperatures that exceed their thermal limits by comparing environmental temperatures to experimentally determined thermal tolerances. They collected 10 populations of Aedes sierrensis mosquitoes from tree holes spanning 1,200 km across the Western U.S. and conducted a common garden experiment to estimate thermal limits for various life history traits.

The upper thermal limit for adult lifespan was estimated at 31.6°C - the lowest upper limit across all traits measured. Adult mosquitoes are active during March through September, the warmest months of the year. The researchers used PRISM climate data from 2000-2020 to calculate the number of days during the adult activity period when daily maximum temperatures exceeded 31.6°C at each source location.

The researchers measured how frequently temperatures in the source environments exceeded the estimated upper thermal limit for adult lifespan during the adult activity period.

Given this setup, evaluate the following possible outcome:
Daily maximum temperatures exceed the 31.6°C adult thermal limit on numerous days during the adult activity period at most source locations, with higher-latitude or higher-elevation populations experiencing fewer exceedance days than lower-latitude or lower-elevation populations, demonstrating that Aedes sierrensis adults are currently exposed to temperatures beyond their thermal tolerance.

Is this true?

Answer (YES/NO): NO